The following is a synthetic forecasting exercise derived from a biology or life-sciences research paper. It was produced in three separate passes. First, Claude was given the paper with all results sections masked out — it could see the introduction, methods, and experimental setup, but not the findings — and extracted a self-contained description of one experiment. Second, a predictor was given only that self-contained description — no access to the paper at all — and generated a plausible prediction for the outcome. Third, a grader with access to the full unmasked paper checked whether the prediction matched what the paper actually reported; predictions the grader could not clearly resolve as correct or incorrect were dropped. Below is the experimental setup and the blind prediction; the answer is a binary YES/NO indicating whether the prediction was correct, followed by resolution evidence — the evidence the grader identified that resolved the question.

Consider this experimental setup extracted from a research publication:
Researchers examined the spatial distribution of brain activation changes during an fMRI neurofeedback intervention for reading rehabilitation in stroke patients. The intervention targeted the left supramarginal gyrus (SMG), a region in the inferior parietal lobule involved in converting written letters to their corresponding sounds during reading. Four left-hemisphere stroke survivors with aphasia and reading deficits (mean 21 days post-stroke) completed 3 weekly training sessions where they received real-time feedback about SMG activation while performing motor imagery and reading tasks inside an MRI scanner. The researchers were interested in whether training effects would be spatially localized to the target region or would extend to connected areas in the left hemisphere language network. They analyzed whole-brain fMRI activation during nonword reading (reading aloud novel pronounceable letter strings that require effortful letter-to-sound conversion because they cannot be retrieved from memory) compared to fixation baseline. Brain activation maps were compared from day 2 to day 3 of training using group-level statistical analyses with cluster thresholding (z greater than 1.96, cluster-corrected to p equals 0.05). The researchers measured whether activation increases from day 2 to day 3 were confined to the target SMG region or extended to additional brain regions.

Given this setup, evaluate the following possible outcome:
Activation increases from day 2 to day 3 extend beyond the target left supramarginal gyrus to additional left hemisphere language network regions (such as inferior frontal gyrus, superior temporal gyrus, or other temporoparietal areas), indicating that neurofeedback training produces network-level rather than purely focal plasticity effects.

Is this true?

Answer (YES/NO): YES